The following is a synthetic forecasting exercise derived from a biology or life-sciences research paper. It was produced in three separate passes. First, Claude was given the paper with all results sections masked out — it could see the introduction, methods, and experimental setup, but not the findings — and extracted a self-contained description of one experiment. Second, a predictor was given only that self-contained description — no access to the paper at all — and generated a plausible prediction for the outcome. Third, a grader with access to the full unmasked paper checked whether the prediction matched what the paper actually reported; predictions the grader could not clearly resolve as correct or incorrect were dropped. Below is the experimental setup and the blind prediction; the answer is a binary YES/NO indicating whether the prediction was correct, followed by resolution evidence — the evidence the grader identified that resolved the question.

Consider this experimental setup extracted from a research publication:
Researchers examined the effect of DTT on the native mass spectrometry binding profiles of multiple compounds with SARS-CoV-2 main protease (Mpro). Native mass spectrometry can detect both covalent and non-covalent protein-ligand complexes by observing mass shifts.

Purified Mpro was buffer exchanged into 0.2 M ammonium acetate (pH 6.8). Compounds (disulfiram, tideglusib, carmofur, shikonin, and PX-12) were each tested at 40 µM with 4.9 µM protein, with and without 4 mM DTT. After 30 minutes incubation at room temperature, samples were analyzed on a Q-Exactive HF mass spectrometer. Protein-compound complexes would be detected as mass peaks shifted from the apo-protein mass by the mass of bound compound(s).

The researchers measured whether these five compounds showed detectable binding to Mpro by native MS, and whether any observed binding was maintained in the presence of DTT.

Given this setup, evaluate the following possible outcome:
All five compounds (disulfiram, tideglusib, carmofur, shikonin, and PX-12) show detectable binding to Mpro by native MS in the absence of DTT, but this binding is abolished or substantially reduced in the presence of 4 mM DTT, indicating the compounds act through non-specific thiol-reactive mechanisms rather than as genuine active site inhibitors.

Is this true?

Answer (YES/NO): NO